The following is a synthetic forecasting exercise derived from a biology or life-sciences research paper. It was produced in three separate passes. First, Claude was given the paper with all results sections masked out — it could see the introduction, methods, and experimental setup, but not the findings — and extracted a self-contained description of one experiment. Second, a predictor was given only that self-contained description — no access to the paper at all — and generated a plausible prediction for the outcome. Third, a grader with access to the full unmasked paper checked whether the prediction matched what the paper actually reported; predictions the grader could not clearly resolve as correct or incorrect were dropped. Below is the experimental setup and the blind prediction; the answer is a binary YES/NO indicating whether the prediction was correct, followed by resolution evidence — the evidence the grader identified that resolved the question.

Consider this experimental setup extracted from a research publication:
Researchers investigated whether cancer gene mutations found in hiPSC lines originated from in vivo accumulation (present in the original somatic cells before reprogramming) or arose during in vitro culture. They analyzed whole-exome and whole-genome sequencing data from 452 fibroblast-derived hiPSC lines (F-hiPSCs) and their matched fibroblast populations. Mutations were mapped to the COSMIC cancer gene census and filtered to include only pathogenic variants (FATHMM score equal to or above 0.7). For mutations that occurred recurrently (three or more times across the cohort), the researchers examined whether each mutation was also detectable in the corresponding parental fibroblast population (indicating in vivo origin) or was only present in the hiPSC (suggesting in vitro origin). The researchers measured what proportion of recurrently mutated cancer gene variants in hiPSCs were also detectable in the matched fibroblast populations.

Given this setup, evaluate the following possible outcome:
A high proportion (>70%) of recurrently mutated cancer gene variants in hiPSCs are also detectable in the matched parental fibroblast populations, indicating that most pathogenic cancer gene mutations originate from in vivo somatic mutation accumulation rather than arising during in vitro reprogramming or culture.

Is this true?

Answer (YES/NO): NO